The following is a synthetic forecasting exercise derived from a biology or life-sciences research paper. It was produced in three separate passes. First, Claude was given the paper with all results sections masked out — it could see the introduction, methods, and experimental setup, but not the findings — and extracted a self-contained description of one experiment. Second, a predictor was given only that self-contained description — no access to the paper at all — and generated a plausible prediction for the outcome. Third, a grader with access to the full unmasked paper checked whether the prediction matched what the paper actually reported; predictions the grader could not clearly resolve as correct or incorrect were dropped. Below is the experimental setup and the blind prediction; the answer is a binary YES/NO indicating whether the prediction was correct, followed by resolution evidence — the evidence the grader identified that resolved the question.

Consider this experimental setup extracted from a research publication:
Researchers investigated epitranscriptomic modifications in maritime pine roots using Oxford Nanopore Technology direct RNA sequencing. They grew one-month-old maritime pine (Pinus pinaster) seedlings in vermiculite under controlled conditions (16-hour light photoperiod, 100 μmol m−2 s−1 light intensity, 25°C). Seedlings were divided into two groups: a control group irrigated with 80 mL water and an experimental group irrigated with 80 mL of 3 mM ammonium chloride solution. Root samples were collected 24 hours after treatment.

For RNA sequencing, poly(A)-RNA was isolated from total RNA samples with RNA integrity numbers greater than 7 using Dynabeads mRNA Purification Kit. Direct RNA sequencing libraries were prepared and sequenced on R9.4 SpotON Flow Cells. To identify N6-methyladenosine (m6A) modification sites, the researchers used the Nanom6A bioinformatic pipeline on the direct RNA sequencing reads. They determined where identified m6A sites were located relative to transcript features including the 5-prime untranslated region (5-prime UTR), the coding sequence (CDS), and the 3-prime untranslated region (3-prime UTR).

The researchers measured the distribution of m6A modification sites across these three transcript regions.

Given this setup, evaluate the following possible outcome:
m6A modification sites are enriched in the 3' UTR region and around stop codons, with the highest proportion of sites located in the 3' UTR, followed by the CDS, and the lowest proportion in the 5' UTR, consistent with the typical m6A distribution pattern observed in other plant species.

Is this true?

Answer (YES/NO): NO